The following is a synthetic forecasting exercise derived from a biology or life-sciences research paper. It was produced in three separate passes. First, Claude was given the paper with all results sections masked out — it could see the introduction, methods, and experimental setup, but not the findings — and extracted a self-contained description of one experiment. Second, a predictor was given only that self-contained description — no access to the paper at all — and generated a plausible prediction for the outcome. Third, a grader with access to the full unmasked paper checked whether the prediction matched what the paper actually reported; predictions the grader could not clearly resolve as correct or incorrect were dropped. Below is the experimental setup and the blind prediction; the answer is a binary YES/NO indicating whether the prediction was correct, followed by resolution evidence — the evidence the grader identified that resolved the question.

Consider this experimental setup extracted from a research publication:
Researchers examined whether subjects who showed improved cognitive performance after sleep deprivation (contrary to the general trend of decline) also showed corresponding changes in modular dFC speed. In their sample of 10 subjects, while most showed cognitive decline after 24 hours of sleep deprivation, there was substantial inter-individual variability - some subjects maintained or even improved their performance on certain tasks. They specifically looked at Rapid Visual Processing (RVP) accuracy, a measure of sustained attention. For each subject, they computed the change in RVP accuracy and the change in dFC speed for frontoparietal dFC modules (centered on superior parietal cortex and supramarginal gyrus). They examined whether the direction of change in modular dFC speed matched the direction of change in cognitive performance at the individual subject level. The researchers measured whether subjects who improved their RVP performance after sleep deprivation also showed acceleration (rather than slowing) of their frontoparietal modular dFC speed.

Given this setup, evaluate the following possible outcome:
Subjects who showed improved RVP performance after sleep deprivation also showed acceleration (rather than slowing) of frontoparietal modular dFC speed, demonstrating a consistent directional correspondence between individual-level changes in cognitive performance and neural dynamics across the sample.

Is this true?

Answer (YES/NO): YES